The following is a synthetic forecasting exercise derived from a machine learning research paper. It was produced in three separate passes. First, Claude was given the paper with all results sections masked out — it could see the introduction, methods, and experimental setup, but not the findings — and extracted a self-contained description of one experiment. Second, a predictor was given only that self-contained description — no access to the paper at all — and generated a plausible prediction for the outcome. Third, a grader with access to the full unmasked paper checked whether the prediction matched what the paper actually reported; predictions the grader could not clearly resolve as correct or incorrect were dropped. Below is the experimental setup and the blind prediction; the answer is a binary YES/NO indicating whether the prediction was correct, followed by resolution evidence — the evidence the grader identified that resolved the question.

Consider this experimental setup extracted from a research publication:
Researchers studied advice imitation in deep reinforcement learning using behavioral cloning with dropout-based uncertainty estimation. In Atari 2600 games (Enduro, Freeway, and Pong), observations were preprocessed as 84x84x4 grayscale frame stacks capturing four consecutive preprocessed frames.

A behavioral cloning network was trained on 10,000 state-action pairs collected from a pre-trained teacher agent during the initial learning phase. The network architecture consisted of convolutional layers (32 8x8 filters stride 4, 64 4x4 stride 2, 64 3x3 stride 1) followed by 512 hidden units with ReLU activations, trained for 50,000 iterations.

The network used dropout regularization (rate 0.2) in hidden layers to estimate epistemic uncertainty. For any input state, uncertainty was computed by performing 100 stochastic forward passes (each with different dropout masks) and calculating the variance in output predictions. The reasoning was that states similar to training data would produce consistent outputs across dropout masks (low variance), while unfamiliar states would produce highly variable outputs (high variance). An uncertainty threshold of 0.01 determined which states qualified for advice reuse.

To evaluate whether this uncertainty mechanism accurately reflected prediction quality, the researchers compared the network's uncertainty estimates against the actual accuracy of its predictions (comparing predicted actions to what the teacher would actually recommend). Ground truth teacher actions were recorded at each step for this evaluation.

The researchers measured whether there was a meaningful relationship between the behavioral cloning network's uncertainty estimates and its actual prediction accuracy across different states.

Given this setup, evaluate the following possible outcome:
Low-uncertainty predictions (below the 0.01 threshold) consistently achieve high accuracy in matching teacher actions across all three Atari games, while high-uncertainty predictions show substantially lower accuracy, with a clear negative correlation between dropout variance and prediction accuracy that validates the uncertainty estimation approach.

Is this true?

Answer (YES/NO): NO